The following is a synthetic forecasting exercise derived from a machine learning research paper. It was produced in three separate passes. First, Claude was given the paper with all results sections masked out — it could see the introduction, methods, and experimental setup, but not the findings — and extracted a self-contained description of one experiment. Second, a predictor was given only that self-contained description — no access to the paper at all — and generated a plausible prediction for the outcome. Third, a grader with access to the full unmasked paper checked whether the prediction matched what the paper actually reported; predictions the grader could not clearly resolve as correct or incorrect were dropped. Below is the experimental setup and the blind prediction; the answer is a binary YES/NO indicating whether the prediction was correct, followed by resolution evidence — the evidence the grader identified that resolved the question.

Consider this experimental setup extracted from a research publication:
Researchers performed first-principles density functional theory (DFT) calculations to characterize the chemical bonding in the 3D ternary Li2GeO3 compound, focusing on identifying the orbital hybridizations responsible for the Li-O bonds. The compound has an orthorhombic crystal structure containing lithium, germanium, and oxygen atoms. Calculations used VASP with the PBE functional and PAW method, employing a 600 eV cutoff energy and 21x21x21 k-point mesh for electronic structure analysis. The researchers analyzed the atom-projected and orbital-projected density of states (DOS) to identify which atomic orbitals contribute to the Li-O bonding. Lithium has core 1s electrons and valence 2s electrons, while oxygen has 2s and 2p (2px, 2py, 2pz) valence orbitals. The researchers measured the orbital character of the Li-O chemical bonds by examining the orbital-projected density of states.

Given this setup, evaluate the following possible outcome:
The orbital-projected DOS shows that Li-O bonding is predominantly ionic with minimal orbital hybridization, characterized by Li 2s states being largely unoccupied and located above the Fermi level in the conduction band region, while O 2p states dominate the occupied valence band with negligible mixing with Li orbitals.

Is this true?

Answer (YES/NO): NO